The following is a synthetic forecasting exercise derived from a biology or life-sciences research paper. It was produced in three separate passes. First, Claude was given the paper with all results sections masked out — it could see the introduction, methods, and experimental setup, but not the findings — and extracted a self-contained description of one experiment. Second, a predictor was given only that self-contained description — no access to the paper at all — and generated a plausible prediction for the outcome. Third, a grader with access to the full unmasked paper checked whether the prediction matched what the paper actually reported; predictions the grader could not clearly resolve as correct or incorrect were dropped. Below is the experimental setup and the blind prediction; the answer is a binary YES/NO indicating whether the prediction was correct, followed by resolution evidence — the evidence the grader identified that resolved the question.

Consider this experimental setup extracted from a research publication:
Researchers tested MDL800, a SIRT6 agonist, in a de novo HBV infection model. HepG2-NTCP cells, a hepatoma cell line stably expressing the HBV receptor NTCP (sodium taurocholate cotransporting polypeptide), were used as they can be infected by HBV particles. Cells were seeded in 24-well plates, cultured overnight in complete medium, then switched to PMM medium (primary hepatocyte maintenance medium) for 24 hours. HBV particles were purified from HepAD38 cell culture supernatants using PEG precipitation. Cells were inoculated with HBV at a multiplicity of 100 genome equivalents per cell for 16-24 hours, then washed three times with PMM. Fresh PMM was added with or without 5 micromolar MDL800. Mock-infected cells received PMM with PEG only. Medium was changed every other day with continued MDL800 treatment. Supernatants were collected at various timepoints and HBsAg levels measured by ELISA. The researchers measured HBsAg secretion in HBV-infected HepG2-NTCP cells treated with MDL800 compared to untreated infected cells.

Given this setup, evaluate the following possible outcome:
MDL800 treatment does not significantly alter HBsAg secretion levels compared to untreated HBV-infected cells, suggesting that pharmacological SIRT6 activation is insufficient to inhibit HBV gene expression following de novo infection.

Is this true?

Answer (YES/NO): NO